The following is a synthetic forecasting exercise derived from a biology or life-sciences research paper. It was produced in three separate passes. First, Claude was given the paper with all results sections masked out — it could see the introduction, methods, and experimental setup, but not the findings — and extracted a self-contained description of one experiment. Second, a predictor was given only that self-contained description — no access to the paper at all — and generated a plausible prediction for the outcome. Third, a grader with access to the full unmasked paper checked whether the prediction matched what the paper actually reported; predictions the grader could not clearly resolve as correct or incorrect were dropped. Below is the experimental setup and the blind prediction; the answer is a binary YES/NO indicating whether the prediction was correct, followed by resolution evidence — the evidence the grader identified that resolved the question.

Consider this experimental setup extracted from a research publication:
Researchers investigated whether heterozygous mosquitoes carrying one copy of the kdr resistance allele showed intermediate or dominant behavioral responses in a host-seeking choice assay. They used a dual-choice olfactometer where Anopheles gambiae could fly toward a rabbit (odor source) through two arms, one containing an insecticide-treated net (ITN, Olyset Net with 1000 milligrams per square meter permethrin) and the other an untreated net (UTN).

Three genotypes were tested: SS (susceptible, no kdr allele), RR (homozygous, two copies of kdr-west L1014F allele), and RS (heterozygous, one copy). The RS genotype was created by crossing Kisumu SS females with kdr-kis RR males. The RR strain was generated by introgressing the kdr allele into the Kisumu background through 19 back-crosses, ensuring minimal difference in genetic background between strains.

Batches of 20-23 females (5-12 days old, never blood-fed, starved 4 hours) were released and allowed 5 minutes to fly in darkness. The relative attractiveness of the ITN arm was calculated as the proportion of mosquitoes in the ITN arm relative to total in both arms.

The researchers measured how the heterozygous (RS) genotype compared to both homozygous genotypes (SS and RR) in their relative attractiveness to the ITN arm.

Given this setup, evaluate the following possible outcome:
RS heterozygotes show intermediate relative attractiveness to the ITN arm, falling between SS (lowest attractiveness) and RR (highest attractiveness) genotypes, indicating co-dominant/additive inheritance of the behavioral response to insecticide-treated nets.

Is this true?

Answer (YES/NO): NO